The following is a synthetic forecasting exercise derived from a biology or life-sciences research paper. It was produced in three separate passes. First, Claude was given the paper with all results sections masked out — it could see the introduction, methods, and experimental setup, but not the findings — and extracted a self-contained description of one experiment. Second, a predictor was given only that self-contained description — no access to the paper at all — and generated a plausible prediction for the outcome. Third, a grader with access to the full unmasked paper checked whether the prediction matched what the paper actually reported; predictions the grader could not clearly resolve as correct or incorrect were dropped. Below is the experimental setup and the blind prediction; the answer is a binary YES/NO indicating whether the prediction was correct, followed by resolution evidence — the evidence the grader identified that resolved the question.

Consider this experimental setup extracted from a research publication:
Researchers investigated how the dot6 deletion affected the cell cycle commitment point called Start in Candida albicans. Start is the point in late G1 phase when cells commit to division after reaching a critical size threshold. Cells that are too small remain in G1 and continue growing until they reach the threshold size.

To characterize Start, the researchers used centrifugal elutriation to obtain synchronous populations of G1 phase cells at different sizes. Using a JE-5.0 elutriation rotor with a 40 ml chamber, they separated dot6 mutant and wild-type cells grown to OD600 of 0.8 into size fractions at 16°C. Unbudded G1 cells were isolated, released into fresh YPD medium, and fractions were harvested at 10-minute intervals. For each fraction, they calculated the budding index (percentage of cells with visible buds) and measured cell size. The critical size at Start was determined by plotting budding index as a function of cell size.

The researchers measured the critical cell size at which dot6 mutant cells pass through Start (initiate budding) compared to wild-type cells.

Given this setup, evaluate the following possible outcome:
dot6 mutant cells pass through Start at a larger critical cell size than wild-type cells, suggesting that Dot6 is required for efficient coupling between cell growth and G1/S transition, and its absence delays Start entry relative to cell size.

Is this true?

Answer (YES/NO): NO